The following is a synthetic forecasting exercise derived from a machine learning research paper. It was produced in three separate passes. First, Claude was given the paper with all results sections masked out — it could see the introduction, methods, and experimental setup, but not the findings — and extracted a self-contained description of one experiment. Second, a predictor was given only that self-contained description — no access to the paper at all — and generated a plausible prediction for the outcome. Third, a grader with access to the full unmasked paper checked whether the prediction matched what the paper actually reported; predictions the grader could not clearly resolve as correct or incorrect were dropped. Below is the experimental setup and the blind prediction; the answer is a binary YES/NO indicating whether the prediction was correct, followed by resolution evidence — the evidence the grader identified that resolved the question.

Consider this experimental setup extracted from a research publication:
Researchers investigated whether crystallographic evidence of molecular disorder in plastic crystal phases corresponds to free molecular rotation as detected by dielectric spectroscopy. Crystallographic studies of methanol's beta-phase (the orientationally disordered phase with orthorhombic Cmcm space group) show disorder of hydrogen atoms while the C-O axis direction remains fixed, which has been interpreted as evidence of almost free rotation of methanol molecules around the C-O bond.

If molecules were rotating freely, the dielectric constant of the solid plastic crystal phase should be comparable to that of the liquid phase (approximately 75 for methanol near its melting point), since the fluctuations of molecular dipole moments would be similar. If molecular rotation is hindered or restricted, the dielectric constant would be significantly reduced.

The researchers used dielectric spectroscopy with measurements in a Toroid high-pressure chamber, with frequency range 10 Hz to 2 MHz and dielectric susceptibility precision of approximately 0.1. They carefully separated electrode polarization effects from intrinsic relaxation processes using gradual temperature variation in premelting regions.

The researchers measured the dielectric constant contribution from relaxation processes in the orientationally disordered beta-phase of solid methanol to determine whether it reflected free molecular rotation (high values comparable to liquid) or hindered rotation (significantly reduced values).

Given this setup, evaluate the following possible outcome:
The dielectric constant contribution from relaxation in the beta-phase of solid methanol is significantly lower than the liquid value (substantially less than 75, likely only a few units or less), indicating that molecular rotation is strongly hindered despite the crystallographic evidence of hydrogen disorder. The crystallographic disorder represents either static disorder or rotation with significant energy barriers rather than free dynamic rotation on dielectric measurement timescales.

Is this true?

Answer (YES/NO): NO